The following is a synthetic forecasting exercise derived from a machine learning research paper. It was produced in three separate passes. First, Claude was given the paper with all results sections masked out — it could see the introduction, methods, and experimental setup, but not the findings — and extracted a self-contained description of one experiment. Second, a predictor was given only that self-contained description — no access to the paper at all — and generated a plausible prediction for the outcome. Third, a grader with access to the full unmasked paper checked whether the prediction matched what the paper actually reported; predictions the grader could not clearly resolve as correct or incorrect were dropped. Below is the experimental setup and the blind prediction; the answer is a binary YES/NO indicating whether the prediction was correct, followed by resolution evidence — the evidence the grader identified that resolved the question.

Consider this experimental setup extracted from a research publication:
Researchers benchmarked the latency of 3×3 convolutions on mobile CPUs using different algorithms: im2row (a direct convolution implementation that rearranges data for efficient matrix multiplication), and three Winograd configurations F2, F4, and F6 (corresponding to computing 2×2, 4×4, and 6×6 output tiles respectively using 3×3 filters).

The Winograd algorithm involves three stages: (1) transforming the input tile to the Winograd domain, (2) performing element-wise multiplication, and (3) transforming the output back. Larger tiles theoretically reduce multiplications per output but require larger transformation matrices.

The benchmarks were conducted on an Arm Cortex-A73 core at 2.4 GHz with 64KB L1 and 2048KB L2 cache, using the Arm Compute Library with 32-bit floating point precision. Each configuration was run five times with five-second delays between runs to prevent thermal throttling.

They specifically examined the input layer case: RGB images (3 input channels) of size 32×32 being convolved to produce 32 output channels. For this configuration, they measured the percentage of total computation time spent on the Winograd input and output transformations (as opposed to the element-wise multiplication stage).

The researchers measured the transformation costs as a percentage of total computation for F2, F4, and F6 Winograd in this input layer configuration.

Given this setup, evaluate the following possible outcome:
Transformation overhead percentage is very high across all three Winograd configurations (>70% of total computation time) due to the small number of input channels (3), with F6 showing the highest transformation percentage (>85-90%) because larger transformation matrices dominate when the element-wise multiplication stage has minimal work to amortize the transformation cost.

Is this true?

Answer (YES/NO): NO